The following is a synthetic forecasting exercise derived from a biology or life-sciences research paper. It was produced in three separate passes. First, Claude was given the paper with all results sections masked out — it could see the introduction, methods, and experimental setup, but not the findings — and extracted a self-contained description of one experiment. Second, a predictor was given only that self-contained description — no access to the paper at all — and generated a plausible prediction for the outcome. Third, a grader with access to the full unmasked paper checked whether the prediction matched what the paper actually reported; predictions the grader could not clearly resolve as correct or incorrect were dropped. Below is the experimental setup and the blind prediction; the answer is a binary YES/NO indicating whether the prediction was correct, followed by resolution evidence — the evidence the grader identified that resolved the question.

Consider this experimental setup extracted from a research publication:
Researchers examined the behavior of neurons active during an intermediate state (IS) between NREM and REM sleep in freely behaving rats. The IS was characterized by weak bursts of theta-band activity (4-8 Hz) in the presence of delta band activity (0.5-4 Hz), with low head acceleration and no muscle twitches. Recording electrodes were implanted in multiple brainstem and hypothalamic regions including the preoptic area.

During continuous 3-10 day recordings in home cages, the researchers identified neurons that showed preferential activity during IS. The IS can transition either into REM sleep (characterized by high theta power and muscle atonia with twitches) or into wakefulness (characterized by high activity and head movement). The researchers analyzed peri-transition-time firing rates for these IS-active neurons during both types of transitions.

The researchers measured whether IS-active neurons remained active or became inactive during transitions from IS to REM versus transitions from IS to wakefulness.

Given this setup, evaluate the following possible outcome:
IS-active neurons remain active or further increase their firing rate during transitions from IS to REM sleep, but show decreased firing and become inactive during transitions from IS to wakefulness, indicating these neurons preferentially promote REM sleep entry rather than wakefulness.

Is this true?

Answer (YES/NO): YES